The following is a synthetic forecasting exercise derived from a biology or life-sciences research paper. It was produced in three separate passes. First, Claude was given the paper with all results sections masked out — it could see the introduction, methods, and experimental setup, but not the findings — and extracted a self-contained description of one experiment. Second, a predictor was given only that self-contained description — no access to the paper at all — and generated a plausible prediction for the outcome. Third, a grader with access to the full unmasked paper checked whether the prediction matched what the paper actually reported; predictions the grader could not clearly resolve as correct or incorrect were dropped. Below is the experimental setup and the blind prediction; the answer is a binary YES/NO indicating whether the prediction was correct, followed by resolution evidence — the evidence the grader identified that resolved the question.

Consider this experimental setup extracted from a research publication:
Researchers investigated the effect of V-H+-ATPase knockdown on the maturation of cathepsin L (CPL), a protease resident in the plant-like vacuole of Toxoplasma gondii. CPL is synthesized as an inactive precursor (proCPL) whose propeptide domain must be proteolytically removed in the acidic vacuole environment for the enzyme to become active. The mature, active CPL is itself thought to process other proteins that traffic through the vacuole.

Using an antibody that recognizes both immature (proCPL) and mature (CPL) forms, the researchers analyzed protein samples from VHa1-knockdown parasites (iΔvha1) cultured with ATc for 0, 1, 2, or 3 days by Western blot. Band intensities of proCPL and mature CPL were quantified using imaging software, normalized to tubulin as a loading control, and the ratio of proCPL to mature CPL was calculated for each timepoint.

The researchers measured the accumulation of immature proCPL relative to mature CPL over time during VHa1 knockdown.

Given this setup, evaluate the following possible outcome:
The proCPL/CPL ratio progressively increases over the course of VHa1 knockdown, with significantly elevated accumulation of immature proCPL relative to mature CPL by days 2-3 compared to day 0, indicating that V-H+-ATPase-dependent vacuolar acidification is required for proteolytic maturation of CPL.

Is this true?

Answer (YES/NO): YES